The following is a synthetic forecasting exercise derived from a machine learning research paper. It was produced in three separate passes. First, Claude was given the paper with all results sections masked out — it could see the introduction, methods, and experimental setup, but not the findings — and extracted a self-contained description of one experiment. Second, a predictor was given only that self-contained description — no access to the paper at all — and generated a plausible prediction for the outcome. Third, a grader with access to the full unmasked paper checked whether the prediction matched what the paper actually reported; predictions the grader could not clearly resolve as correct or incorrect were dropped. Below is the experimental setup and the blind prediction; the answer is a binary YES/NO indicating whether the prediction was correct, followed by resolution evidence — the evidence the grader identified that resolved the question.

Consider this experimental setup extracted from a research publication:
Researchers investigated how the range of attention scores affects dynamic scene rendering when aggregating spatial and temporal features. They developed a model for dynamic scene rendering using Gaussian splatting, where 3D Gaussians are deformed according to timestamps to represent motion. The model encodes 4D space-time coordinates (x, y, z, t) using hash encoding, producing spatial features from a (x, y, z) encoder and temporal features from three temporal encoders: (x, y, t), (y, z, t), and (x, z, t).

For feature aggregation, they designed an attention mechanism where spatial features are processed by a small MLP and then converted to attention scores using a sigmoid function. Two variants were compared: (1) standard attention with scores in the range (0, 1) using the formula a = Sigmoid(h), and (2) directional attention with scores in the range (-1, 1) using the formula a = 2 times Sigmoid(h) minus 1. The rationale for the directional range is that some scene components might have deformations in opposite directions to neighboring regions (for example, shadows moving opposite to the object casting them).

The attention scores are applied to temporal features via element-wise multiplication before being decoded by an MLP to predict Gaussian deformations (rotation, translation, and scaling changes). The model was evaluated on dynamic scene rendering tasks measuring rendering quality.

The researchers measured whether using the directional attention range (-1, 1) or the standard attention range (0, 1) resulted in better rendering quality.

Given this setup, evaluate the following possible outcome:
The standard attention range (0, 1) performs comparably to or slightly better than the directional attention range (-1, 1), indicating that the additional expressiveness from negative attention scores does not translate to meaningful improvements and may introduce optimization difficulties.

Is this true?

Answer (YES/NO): NO